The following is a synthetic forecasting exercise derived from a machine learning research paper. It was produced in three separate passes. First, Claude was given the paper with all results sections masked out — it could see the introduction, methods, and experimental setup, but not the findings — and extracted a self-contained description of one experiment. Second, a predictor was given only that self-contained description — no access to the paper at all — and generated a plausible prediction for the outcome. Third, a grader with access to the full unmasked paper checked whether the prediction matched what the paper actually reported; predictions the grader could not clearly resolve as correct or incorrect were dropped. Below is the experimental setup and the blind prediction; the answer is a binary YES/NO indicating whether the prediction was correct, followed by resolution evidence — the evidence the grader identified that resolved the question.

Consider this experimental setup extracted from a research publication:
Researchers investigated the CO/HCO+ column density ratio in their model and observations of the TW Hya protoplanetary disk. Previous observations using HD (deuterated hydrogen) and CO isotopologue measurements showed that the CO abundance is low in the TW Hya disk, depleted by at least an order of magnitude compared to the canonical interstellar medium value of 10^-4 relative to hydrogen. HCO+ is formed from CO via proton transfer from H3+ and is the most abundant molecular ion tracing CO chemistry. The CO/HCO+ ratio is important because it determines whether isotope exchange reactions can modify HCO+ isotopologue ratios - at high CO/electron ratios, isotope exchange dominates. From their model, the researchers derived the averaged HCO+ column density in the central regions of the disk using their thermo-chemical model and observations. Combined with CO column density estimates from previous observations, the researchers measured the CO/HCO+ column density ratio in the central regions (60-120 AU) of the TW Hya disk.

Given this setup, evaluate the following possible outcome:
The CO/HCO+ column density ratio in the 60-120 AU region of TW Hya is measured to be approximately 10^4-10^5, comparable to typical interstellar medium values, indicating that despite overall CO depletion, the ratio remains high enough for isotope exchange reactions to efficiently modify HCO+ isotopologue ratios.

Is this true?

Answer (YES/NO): NO